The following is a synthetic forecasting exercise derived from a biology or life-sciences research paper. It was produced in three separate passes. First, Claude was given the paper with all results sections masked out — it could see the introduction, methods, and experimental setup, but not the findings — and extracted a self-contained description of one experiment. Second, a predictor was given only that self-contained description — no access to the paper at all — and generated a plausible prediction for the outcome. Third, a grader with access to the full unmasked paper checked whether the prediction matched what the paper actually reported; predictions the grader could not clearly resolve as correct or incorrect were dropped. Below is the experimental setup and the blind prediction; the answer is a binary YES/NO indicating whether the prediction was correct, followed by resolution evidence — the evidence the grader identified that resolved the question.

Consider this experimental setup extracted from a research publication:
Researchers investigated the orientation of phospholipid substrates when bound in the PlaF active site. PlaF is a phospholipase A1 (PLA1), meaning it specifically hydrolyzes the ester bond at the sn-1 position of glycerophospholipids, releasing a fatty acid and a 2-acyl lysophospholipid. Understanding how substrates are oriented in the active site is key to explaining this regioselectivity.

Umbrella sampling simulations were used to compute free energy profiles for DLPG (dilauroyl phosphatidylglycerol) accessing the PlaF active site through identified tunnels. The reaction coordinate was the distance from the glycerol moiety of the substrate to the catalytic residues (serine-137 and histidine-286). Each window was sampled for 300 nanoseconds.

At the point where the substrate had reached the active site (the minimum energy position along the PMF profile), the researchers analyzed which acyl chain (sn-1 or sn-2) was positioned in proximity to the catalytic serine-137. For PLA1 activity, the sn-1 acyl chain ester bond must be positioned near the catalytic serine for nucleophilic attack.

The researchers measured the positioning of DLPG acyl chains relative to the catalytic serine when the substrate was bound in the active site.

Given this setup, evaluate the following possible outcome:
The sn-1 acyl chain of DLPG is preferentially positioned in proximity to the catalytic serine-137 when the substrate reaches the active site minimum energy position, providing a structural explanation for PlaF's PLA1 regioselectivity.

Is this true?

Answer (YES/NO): YES